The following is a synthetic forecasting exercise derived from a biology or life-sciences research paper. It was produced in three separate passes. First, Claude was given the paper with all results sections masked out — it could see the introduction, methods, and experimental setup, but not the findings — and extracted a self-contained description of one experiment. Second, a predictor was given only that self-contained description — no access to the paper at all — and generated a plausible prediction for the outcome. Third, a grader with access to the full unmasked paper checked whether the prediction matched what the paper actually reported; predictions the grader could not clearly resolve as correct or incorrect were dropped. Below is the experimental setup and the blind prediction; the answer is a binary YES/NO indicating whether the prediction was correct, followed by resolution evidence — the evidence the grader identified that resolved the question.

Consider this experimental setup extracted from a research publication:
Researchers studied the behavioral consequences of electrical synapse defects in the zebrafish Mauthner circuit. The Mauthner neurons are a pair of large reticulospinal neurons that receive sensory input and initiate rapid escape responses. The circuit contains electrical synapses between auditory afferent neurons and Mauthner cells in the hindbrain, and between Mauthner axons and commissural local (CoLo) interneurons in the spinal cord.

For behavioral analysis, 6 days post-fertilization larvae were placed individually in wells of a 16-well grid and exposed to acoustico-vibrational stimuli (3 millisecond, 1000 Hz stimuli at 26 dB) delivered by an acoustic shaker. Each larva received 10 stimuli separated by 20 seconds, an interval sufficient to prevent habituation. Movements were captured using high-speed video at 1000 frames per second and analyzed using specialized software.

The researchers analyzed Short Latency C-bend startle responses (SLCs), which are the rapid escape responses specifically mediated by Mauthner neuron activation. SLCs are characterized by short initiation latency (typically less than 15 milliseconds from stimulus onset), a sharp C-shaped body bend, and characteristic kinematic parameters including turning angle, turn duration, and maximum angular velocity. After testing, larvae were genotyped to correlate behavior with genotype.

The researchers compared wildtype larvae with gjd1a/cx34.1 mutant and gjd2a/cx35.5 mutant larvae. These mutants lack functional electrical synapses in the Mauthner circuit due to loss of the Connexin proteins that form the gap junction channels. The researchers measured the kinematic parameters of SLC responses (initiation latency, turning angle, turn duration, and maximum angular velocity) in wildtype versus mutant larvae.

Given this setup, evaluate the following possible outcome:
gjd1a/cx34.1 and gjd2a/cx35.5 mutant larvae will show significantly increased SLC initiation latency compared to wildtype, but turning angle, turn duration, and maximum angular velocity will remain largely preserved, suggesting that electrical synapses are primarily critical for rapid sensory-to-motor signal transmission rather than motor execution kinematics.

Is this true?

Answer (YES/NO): YES